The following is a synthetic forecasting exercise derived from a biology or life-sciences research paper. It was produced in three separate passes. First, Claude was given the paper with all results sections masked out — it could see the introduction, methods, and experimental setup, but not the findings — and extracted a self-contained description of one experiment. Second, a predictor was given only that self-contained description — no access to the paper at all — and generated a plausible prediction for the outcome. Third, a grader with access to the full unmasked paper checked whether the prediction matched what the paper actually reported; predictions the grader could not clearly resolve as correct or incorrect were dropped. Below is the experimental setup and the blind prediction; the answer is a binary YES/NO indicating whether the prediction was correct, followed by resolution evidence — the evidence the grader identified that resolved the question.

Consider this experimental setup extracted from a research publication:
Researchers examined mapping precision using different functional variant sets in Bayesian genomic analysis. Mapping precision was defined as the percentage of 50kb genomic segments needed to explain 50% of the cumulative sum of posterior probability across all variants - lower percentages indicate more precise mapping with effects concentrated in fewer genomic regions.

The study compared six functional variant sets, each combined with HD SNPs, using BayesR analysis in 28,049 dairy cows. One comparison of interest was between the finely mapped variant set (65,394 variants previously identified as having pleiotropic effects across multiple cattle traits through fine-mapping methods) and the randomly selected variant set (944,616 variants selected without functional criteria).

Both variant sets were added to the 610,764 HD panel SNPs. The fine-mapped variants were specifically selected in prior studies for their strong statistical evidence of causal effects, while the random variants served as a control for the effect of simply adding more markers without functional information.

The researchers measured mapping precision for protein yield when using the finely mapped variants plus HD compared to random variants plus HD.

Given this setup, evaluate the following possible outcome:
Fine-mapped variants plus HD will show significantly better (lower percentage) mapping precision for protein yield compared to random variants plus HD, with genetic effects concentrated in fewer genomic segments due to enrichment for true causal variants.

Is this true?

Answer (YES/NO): YES